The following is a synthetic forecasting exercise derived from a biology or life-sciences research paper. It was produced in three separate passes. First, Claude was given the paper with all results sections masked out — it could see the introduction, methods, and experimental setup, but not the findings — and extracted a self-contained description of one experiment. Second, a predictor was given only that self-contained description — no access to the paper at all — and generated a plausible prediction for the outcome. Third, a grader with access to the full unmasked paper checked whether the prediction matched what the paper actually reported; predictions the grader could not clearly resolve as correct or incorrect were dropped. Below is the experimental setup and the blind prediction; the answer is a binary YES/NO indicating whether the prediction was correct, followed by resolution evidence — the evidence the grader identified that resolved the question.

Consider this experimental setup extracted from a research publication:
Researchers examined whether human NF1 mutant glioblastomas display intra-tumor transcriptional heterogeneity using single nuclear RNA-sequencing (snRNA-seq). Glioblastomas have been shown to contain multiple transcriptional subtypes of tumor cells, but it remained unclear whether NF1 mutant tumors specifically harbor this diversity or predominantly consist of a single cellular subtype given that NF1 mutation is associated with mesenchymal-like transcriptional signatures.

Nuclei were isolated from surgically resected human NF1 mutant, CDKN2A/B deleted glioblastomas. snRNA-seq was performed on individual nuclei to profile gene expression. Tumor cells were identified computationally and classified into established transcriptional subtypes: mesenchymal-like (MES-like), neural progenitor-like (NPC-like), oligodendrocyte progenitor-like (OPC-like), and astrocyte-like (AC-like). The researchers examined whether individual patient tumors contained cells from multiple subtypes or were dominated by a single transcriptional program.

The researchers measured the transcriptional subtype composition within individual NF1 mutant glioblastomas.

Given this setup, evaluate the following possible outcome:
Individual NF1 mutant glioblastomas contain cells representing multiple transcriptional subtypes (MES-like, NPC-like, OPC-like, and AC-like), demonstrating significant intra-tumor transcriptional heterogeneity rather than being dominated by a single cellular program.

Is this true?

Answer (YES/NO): YES